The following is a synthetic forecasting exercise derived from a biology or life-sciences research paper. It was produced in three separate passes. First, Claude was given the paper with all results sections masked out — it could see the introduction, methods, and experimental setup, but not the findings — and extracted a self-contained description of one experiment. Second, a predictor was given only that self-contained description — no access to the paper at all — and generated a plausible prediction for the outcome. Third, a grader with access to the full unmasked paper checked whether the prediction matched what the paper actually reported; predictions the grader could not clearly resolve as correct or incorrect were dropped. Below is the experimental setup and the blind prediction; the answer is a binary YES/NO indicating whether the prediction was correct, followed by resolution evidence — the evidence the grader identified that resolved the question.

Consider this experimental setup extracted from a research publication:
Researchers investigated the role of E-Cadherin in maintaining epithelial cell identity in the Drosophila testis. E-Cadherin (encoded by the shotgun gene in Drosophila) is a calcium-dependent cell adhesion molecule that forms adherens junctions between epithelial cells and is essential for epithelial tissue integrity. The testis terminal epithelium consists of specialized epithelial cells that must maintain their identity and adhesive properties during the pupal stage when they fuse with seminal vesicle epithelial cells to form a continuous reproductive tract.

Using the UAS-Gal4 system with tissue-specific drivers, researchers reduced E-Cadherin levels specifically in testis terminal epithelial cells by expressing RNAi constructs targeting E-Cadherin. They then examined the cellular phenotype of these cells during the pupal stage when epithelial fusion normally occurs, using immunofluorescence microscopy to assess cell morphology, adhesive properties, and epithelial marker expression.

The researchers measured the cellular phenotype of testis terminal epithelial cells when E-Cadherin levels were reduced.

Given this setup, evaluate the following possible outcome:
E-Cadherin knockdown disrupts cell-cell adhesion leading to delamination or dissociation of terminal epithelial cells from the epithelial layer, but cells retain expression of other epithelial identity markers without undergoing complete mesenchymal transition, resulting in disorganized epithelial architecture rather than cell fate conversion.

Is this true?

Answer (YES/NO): NO